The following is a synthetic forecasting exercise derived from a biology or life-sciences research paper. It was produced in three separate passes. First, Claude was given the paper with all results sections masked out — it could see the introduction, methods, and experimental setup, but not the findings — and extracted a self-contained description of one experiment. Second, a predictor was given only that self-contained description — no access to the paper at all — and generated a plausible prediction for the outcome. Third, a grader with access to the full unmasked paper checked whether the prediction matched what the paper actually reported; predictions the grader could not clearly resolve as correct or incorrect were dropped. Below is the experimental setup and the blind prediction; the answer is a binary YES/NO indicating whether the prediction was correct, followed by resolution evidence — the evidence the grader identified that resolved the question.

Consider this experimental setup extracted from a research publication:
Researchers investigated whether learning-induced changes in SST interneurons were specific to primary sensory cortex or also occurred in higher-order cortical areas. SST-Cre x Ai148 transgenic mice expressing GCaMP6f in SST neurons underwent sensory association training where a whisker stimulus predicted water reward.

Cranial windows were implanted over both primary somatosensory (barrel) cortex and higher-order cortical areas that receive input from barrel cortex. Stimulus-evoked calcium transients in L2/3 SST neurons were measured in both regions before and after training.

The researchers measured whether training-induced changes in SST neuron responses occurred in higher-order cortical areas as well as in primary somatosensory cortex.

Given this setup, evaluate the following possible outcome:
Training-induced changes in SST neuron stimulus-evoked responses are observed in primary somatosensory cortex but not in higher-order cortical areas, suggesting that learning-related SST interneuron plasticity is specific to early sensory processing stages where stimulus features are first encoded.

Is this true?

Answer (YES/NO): YES